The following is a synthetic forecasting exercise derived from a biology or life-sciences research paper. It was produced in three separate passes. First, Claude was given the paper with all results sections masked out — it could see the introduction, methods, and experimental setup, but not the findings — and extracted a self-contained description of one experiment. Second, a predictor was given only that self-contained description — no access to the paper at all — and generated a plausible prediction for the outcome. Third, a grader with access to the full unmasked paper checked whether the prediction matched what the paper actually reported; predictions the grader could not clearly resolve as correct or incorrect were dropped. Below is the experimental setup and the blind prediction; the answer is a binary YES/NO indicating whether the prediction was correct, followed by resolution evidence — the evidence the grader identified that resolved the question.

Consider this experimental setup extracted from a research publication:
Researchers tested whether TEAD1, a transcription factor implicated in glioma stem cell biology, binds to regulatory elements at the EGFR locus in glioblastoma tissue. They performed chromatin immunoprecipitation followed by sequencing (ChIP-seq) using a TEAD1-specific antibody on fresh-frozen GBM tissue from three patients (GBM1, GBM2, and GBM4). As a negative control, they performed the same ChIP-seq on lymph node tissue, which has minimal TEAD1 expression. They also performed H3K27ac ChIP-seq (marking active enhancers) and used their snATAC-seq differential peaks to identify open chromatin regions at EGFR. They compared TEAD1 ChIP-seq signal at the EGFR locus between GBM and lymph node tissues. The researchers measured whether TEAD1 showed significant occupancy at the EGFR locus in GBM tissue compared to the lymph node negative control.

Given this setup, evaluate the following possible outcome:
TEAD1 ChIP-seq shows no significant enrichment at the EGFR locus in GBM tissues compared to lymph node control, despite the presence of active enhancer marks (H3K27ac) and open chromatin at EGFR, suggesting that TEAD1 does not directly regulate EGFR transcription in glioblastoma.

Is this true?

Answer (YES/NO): NO